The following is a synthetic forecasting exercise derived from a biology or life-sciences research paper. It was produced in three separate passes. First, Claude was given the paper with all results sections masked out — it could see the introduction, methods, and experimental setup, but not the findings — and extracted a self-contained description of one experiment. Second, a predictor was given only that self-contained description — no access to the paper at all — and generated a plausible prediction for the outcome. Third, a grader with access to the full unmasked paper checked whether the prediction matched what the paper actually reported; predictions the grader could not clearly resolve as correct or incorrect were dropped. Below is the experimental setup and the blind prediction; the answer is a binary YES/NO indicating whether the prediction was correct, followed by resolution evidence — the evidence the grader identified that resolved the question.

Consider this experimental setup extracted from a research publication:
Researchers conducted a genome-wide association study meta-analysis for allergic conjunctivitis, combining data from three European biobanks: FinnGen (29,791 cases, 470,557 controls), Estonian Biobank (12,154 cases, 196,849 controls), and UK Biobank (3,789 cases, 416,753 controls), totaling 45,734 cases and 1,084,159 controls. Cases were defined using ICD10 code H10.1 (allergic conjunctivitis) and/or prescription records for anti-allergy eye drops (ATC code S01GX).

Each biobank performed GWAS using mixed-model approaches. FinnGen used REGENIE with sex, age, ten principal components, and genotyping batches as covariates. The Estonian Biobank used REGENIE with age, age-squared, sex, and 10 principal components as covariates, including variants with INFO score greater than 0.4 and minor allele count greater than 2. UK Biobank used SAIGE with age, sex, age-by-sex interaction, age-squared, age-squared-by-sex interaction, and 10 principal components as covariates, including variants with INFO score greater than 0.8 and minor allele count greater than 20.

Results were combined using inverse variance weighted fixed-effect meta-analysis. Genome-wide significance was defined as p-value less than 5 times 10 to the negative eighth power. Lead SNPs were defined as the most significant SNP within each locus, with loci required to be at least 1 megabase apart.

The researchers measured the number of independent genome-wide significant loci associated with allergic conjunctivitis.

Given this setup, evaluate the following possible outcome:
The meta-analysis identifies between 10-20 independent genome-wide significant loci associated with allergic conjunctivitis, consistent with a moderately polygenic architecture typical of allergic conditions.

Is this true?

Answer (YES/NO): NO